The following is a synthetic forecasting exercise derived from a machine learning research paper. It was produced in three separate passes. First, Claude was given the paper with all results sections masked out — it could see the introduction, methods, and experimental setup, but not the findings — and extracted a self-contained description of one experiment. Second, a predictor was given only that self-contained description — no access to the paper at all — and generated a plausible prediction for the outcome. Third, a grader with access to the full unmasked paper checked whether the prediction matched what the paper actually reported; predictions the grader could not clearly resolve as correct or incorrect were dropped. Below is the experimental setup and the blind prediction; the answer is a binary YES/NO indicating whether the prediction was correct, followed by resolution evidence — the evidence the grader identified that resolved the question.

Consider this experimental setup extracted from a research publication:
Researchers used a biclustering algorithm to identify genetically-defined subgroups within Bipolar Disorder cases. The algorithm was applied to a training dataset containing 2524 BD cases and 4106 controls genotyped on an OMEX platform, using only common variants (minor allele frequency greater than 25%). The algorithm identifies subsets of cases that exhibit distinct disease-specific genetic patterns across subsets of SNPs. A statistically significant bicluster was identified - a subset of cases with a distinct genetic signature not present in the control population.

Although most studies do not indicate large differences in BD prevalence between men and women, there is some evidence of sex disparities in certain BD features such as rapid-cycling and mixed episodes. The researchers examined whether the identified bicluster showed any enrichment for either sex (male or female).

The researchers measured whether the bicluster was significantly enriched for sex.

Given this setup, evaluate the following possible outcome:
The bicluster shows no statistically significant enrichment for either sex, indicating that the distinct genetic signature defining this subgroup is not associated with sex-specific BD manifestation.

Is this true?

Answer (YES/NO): YES